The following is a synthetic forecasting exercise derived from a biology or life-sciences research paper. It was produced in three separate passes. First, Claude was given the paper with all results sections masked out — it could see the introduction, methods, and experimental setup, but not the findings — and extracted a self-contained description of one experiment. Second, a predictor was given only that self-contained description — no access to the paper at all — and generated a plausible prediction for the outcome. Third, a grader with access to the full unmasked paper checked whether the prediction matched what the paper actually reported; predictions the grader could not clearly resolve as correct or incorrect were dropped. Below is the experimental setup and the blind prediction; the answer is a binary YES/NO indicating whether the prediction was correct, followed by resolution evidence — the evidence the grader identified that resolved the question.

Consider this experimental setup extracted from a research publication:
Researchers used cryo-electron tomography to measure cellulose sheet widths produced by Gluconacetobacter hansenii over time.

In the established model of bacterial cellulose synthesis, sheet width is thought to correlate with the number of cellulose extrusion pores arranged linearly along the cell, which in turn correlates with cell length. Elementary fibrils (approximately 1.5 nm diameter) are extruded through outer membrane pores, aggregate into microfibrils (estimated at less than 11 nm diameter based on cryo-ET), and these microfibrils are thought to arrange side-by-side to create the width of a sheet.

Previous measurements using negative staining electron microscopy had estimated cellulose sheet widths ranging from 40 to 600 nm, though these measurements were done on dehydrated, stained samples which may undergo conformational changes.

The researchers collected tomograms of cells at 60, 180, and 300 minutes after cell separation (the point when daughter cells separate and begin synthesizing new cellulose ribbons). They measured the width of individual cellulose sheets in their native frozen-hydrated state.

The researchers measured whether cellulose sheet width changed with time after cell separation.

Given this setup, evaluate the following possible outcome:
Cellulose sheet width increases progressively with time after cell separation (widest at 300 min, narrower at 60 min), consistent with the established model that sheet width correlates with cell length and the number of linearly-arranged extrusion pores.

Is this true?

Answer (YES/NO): YES